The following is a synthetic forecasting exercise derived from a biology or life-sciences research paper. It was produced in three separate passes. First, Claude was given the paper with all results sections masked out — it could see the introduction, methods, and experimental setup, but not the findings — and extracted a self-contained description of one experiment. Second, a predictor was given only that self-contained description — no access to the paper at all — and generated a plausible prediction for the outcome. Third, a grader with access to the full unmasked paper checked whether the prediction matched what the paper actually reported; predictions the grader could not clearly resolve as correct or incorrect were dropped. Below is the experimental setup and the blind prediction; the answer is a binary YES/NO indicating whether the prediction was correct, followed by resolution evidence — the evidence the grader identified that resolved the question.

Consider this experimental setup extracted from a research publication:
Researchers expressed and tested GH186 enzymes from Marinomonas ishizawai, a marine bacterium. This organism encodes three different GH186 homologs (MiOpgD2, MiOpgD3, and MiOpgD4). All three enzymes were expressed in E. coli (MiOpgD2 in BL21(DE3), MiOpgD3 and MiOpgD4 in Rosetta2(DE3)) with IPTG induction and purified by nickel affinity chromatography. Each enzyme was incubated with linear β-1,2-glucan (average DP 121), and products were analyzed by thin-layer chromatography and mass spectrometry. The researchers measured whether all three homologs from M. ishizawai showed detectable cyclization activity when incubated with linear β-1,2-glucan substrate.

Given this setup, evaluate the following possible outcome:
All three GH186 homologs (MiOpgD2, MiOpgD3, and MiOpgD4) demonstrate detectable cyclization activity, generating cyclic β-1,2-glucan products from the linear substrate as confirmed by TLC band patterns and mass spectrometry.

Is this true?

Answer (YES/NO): YES